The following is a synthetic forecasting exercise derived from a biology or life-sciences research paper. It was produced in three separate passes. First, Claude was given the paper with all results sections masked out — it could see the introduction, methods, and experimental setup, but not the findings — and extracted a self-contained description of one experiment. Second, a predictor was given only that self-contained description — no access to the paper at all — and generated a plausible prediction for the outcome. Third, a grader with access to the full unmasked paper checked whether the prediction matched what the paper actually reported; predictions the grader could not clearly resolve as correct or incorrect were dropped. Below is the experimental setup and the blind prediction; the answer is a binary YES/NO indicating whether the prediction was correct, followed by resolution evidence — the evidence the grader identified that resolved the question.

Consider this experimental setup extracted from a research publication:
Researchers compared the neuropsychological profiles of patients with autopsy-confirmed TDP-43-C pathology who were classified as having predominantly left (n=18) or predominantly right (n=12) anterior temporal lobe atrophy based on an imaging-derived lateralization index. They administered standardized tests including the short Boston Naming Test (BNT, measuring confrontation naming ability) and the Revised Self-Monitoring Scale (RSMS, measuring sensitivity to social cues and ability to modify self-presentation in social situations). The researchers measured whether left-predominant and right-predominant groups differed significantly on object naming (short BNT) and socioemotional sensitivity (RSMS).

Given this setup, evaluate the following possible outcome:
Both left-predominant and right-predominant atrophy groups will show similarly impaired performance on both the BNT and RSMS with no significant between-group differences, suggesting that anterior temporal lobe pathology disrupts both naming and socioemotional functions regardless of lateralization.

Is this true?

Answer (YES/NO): NO